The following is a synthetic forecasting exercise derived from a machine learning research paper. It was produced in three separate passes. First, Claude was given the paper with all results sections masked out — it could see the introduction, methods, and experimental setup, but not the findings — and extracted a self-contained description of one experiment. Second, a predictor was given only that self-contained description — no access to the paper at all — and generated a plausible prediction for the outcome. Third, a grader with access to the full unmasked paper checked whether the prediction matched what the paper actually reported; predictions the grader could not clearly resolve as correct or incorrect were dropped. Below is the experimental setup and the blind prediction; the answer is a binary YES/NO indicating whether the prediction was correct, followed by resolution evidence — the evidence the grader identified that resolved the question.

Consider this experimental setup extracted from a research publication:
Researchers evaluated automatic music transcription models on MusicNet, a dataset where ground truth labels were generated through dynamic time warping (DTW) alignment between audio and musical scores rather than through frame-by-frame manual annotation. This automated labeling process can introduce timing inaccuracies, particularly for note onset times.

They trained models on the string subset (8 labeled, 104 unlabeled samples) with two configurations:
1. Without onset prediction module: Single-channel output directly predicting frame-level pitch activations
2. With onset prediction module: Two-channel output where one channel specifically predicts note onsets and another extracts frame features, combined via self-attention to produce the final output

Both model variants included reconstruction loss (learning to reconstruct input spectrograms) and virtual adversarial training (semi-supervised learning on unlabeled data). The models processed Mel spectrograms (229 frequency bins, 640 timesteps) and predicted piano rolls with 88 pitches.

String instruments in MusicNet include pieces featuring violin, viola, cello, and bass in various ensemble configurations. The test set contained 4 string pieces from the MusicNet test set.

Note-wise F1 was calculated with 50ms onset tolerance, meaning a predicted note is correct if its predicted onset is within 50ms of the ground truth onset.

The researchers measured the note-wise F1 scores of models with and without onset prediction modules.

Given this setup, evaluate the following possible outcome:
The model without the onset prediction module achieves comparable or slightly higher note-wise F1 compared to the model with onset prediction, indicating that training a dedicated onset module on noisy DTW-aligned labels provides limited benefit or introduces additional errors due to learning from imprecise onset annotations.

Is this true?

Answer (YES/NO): YES